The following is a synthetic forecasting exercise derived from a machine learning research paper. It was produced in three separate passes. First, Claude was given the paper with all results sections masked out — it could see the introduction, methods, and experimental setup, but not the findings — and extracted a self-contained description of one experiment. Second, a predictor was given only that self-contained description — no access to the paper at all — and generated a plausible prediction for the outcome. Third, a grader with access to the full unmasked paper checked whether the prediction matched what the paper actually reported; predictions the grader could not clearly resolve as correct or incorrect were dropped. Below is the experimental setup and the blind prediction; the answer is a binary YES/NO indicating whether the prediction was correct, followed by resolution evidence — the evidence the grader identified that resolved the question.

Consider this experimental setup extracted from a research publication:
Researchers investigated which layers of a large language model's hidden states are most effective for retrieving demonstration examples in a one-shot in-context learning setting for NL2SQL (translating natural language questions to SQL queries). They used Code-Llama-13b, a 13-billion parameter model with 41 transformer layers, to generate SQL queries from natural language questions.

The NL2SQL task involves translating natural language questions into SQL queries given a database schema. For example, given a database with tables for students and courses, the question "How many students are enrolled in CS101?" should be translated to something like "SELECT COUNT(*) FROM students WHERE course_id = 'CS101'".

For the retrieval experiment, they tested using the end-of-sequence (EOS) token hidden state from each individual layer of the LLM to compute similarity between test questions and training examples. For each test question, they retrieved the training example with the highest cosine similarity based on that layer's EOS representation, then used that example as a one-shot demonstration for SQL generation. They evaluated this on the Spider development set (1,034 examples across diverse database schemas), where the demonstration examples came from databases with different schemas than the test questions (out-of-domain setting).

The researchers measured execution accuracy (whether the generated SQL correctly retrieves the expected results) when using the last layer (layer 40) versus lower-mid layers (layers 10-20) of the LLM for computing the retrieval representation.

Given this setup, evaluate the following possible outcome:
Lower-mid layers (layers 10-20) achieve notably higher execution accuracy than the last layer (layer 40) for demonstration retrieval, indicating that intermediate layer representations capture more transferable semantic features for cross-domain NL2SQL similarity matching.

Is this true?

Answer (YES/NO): YES